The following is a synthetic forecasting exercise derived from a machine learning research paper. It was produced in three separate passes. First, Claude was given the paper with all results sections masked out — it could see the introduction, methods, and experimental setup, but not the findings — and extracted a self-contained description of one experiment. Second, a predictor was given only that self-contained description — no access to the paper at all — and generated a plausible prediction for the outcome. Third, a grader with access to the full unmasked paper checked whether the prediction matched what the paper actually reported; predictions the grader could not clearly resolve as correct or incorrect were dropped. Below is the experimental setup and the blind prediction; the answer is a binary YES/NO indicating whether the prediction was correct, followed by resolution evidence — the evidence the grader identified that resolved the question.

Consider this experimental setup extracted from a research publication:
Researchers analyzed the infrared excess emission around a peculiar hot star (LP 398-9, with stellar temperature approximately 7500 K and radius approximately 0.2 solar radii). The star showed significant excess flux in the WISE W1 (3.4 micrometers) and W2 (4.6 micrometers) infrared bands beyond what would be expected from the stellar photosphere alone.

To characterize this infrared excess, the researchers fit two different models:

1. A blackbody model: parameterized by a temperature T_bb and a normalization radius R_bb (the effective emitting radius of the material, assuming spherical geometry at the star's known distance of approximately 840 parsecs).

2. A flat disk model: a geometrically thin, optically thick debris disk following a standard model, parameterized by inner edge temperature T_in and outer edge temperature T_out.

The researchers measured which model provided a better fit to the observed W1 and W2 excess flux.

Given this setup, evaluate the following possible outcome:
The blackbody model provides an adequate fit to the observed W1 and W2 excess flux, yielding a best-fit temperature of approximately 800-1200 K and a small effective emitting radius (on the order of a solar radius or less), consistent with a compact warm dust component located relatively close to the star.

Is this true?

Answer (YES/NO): NO